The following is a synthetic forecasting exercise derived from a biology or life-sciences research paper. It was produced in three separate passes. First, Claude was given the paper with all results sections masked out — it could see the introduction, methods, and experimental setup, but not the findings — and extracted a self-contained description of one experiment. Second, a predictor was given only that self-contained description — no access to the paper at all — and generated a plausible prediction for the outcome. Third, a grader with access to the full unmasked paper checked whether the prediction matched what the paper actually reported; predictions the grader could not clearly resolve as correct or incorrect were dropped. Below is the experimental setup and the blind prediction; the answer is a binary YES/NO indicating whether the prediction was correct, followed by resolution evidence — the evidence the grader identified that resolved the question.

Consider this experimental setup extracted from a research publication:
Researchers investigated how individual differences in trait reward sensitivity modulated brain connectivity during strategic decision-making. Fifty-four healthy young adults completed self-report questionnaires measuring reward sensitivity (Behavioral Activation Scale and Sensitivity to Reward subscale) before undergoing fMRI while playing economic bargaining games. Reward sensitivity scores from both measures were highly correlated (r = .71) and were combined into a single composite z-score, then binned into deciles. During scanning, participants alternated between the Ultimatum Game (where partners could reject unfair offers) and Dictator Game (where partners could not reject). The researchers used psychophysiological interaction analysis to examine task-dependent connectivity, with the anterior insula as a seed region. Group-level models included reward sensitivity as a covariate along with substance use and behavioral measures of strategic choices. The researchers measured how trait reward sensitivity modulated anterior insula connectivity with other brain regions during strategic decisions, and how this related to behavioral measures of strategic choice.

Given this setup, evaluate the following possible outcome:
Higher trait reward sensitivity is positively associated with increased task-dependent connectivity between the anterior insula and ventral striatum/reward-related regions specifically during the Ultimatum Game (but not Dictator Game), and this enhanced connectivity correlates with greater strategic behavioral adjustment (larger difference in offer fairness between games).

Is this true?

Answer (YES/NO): NO